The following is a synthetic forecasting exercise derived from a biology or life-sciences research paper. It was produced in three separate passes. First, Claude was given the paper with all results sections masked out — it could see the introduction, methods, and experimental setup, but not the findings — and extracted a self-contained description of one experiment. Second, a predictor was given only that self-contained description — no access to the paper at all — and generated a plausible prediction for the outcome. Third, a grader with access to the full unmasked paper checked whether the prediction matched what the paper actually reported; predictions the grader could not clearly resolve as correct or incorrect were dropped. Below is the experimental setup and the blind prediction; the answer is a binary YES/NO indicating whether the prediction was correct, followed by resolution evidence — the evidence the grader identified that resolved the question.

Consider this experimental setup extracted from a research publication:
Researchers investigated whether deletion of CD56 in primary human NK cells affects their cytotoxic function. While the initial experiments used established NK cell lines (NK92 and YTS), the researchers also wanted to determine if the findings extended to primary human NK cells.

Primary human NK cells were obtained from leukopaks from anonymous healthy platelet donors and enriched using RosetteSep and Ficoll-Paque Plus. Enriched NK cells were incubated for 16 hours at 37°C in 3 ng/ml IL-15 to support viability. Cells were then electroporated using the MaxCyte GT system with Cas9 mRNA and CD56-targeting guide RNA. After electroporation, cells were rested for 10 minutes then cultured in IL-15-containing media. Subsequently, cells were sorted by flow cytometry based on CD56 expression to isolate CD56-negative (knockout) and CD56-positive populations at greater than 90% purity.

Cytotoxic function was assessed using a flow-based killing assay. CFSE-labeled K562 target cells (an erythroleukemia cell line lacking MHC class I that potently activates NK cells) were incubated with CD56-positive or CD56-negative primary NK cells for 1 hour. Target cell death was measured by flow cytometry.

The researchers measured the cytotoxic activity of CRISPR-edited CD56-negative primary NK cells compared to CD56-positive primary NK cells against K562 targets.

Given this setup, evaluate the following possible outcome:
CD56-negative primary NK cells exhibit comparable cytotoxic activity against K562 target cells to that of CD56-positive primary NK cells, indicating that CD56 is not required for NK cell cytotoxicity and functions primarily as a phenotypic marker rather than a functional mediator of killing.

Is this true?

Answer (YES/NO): NO